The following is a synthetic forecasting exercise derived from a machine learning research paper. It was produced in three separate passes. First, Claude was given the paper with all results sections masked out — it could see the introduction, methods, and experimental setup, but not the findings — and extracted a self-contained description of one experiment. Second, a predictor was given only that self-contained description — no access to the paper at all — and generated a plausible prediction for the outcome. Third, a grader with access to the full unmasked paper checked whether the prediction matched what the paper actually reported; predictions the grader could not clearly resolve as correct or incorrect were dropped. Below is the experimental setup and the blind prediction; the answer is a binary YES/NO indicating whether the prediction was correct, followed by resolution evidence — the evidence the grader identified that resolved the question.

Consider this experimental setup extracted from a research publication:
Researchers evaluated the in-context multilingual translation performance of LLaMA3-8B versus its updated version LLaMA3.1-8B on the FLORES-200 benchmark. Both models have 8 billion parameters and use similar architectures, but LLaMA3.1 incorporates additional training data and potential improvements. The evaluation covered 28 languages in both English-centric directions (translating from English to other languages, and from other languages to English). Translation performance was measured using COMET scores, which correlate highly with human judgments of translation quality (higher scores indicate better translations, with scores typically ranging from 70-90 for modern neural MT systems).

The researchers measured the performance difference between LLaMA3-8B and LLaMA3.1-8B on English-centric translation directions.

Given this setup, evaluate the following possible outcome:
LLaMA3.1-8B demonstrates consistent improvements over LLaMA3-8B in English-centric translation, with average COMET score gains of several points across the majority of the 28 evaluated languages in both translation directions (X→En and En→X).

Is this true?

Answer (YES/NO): NO